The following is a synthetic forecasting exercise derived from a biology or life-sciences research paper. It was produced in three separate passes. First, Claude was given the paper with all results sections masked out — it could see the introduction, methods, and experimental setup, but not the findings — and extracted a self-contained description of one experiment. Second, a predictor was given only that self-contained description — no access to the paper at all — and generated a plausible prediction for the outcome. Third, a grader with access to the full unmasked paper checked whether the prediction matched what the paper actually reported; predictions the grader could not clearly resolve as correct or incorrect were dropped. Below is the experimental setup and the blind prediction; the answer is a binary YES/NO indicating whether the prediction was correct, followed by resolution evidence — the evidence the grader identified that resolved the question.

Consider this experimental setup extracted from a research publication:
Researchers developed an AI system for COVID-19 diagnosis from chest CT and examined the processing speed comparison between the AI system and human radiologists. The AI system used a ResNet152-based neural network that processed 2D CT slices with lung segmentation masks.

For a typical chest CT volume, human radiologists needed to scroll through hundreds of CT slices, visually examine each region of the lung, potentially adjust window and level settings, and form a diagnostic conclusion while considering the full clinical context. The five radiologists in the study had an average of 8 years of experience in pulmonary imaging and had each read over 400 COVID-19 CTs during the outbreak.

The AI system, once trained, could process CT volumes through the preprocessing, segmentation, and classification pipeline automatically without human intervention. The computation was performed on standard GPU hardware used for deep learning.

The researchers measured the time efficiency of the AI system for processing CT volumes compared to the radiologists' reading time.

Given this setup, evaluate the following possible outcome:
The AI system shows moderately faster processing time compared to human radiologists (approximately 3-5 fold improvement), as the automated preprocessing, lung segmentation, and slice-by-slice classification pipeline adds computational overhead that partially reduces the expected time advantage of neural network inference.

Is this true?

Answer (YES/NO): NO